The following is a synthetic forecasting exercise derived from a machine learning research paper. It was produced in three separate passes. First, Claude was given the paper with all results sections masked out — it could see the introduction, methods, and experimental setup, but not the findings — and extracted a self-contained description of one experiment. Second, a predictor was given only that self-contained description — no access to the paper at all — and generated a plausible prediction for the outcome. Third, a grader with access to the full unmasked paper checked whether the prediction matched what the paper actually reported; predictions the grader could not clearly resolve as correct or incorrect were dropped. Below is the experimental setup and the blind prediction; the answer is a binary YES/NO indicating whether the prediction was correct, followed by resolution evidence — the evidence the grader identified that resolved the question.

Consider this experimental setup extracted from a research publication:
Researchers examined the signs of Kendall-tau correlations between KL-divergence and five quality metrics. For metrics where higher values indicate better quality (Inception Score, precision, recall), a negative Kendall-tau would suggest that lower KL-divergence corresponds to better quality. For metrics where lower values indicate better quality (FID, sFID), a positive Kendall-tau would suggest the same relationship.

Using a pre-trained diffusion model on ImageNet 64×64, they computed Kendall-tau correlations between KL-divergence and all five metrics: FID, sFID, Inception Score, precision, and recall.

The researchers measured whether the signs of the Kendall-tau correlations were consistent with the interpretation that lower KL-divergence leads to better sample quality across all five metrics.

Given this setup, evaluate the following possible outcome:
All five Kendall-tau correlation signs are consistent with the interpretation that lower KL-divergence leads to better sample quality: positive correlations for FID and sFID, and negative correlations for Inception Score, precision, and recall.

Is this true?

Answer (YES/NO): YES